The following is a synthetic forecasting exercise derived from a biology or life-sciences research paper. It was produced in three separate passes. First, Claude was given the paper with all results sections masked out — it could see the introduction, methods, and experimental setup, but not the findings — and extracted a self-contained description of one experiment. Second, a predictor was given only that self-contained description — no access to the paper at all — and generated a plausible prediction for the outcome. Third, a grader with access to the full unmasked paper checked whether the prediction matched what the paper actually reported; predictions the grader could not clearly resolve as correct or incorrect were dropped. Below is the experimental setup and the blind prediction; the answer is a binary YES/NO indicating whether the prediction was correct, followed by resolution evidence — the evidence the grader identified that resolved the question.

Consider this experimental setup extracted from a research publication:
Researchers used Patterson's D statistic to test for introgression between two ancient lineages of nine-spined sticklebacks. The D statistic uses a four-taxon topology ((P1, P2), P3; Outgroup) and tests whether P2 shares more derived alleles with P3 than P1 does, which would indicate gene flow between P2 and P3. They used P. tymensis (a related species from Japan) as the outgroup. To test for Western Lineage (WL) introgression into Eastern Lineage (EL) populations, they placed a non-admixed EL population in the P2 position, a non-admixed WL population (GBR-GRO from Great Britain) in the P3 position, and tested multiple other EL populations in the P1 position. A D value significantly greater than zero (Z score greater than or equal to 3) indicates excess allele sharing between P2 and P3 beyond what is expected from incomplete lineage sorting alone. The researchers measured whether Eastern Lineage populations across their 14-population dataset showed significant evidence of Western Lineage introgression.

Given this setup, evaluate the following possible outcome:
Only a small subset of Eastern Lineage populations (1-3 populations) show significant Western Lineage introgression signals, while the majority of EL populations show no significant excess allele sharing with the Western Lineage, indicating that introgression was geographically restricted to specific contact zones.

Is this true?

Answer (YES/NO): NO